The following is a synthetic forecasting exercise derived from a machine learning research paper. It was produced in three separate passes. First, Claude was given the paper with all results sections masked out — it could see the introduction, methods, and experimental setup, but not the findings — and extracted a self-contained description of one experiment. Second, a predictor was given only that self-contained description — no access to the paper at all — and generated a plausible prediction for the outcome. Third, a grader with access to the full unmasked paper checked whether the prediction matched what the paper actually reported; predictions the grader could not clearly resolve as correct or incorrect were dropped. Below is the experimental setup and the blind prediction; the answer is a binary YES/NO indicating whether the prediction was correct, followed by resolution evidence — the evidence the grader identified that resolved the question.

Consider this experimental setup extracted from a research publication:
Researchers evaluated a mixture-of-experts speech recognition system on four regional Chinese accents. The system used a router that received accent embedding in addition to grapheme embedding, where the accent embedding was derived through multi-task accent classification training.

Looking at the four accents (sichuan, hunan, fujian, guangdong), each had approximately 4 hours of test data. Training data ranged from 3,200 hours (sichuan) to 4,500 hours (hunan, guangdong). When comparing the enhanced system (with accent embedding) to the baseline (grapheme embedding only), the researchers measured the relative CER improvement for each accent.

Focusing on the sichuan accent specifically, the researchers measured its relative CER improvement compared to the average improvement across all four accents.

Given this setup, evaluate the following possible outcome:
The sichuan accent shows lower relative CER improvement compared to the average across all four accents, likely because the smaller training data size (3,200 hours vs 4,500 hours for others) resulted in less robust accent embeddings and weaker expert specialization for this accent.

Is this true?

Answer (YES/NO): NO